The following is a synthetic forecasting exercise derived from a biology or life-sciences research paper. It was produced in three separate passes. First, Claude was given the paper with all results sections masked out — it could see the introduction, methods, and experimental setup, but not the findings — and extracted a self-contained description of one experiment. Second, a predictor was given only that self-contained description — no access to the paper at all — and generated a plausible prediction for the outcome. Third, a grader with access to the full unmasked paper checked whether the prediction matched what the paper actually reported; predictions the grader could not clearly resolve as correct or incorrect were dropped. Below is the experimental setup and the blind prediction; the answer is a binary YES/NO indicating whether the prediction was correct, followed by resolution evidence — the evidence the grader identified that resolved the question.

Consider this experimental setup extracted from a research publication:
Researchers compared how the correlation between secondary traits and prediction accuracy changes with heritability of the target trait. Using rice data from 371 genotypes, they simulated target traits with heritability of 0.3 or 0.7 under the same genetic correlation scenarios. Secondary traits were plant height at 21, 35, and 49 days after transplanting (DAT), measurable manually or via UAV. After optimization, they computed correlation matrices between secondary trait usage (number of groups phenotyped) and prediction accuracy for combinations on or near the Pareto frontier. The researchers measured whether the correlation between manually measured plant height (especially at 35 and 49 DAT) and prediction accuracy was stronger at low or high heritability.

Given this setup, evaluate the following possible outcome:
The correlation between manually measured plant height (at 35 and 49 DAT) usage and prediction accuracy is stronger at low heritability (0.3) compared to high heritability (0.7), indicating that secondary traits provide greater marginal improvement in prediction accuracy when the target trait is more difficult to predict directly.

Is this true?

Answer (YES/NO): YES